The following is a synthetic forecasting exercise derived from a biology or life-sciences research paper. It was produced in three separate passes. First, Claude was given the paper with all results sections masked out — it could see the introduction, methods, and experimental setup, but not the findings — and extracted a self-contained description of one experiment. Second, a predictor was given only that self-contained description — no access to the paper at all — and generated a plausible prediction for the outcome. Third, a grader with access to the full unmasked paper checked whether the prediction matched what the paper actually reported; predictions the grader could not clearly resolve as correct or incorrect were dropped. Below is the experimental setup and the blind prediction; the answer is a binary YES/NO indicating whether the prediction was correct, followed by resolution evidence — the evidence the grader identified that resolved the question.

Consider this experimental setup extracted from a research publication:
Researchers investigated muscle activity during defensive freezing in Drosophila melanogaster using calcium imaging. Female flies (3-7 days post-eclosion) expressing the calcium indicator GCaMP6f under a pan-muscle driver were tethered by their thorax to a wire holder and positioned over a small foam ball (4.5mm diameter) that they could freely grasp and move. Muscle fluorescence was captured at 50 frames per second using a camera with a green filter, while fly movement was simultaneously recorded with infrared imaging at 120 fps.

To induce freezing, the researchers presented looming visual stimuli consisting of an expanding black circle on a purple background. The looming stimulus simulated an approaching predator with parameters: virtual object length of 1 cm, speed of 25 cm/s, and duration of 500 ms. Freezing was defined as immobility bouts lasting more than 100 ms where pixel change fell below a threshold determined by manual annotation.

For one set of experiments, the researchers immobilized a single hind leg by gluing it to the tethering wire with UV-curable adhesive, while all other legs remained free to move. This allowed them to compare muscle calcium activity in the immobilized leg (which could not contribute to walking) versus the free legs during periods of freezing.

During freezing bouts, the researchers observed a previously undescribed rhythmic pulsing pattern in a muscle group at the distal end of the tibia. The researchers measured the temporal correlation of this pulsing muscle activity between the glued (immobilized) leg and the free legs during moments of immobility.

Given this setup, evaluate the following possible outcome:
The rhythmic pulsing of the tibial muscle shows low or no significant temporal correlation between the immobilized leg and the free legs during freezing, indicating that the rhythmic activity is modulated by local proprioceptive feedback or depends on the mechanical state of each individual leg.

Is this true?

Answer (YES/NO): NO